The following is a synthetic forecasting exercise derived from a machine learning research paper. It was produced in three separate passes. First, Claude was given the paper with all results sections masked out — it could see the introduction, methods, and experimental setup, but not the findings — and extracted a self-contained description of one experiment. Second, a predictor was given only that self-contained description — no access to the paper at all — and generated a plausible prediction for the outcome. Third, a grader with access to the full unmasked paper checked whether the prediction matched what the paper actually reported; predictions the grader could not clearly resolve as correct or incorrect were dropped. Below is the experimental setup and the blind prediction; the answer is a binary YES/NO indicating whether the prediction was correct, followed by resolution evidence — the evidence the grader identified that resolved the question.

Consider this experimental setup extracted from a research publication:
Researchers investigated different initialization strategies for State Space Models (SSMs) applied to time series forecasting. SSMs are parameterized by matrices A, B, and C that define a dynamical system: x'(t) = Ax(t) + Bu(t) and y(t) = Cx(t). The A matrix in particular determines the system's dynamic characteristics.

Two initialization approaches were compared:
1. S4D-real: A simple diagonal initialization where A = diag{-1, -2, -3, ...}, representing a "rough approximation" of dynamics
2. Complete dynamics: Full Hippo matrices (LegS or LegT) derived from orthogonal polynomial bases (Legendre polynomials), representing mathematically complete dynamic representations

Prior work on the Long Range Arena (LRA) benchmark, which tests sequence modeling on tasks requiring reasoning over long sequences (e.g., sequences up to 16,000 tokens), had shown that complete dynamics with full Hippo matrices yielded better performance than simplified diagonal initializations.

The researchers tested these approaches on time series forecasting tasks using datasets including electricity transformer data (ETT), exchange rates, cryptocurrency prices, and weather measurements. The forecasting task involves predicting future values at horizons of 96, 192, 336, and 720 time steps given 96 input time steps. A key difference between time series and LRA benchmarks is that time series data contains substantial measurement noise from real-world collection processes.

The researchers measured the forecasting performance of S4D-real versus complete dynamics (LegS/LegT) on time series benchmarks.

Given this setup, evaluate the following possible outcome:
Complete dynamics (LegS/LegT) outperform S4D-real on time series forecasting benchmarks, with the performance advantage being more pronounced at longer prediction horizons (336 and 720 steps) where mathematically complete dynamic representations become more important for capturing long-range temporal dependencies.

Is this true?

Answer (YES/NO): NO